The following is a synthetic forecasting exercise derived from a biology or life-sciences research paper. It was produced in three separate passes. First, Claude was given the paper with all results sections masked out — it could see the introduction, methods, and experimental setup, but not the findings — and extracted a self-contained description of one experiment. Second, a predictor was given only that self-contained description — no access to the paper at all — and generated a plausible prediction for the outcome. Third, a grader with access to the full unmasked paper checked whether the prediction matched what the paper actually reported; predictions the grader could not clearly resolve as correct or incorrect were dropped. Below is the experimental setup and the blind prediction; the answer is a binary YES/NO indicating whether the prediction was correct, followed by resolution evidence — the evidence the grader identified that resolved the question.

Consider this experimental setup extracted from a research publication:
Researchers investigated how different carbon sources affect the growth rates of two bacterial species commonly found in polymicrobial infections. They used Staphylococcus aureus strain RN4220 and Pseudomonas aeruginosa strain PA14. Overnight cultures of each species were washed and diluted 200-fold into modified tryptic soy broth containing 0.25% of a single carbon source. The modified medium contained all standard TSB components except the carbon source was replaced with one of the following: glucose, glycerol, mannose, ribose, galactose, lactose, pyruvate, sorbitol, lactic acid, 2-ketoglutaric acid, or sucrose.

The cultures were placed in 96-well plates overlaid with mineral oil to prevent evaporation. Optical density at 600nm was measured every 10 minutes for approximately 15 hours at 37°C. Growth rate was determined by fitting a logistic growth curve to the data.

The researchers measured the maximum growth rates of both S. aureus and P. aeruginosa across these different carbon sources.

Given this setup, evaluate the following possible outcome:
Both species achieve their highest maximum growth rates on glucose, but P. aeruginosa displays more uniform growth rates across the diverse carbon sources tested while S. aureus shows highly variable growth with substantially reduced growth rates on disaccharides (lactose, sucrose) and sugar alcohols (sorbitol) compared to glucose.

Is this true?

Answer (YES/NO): NO